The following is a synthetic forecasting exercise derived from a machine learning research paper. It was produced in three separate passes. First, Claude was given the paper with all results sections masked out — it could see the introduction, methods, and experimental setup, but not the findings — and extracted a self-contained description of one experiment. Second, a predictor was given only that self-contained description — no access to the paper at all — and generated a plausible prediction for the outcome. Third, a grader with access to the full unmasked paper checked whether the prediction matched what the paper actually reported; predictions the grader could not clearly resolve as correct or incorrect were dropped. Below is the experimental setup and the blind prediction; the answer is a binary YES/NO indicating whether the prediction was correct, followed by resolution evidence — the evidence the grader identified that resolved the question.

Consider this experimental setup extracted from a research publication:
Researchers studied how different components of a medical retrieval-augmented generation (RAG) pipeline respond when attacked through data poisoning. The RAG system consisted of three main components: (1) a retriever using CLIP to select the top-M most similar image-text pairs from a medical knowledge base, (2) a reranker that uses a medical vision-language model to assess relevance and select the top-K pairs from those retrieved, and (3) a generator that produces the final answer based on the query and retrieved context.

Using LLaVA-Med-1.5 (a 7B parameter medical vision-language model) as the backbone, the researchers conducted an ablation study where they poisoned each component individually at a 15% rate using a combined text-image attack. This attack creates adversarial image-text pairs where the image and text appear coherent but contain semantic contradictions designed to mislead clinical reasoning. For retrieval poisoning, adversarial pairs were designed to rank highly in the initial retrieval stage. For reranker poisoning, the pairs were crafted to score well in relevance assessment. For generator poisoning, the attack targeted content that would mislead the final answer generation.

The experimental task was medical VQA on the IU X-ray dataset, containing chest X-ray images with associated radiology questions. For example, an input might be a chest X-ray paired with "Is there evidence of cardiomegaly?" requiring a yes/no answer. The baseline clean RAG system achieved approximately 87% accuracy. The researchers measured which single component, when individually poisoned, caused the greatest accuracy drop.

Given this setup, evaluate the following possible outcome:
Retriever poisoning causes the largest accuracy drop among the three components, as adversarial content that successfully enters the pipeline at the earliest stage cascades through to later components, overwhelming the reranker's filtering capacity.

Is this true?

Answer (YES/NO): NO